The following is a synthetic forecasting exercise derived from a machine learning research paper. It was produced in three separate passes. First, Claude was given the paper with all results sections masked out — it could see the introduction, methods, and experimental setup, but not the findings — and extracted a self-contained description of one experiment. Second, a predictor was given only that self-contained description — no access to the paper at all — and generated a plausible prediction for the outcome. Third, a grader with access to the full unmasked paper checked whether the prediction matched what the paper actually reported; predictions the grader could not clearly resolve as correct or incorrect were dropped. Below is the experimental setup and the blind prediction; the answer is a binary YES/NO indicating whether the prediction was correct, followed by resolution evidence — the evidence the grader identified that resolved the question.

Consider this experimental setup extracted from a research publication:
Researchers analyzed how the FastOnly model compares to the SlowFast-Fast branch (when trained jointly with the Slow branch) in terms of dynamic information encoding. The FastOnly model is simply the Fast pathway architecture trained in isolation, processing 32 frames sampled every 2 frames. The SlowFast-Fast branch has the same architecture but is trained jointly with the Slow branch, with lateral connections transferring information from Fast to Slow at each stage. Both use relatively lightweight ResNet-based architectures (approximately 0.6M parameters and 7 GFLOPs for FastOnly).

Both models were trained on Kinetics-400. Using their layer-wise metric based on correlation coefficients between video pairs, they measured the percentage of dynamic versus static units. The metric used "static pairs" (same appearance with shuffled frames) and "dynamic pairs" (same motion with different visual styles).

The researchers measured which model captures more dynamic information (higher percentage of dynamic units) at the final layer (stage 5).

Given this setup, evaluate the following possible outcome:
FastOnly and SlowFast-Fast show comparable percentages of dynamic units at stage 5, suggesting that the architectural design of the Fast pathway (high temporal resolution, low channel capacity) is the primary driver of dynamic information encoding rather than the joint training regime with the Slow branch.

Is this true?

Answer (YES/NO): NO